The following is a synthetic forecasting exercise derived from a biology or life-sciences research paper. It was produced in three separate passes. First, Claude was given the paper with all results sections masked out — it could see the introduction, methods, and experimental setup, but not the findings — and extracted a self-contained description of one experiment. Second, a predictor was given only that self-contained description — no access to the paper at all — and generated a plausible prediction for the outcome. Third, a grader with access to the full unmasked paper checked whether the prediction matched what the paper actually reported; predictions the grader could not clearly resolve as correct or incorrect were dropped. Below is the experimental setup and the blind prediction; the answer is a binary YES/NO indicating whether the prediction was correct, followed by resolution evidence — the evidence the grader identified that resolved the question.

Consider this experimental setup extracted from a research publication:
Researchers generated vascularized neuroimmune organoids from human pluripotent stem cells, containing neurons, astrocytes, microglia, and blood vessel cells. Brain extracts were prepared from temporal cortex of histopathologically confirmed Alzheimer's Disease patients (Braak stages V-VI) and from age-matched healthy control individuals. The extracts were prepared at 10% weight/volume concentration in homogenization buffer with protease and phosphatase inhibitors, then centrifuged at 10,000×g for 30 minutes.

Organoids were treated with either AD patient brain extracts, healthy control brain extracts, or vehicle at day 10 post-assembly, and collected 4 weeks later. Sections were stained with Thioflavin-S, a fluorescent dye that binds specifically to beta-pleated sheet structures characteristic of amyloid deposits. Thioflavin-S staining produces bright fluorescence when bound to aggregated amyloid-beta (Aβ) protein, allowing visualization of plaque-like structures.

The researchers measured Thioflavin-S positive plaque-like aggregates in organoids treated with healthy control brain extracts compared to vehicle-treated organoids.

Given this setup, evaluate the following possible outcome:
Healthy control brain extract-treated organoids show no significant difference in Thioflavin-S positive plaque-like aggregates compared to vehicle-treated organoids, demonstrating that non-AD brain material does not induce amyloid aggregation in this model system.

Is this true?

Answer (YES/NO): YES